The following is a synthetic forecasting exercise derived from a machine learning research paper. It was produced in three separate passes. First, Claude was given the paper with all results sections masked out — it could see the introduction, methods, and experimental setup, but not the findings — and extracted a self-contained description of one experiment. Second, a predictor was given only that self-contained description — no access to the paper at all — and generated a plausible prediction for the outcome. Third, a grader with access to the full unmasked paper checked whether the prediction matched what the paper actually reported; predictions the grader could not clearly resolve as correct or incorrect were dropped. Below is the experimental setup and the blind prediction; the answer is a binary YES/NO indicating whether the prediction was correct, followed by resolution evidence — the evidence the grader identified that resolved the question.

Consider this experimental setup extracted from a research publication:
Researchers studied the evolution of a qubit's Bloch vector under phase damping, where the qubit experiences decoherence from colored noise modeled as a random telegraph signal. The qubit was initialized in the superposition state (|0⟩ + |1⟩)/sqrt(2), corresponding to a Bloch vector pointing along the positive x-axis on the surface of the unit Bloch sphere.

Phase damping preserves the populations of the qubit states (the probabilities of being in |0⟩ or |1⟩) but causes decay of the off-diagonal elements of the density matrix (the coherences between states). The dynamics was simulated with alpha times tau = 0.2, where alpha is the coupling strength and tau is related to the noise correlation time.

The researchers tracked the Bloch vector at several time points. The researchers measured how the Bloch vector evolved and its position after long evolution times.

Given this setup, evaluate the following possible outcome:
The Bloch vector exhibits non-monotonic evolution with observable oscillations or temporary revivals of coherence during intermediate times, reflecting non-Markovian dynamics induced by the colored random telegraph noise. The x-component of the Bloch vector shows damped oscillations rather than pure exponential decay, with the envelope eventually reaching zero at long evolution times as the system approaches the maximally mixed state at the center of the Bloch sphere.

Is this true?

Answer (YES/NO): NO